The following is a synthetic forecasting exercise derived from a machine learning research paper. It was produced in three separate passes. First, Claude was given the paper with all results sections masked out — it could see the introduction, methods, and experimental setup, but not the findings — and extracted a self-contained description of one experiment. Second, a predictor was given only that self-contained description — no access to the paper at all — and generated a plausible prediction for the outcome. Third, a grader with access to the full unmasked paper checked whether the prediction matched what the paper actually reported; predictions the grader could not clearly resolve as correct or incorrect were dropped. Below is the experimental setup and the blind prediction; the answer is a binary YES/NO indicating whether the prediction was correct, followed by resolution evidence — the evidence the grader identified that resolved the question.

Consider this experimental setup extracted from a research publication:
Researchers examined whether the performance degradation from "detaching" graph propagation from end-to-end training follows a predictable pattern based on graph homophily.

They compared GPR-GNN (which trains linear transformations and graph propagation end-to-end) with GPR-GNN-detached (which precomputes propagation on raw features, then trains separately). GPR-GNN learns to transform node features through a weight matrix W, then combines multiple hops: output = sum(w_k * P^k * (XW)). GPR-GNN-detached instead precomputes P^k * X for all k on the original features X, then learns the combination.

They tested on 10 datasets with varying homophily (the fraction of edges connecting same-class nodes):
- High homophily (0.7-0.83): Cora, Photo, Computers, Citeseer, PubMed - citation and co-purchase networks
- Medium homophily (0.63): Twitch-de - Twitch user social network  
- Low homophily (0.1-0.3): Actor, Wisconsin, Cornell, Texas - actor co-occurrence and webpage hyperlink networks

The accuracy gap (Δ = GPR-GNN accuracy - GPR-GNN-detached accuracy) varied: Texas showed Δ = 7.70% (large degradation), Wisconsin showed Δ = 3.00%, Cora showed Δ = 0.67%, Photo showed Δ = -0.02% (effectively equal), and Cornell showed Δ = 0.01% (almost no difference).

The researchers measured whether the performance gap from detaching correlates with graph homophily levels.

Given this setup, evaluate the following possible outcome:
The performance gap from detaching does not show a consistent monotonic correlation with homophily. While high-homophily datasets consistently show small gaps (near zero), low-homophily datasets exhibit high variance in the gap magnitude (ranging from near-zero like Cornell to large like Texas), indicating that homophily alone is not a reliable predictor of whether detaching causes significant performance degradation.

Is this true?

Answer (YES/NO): YES